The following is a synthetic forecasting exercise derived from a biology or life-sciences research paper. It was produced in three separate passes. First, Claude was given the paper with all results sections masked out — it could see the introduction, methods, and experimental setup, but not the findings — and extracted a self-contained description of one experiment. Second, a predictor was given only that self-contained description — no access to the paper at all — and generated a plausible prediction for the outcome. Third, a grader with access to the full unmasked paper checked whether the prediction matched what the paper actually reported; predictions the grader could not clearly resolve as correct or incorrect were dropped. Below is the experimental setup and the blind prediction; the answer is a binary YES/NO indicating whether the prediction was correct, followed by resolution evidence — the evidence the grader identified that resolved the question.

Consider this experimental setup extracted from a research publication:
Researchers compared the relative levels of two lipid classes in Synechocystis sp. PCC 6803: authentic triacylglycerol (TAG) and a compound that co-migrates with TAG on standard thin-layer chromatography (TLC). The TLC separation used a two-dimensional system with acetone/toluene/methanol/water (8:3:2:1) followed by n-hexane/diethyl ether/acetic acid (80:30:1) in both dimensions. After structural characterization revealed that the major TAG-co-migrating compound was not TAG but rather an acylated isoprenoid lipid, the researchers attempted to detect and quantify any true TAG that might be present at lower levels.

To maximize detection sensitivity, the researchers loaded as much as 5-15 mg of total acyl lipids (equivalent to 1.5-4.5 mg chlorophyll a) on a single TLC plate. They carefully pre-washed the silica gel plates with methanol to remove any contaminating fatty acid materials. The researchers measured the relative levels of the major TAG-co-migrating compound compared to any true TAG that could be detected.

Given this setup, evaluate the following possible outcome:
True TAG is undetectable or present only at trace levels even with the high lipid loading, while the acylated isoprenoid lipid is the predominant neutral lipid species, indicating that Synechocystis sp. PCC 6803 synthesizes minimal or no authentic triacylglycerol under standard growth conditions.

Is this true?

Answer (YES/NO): YES